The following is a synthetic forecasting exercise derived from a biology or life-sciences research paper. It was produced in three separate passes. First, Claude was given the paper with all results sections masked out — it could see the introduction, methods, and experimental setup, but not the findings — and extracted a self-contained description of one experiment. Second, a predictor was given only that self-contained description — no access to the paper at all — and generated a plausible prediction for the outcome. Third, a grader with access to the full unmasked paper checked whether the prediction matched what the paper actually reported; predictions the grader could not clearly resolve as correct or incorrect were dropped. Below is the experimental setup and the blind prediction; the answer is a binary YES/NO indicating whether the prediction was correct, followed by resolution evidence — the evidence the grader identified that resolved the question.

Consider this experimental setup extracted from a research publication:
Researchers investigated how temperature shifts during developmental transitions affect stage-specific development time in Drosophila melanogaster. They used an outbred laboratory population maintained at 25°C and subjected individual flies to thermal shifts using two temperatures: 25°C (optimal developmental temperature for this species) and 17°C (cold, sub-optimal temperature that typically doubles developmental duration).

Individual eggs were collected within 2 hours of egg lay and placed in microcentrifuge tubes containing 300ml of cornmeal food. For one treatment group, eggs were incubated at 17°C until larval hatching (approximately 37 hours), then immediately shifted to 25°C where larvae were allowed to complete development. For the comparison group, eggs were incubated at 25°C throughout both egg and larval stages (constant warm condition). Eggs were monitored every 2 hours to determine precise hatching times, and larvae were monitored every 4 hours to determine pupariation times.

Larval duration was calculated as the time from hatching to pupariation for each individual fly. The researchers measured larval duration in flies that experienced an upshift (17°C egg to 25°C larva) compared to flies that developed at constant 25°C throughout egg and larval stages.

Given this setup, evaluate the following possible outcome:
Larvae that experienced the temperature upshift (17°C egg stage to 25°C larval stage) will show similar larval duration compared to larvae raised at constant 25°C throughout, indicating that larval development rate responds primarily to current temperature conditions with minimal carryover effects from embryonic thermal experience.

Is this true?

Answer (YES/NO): NO